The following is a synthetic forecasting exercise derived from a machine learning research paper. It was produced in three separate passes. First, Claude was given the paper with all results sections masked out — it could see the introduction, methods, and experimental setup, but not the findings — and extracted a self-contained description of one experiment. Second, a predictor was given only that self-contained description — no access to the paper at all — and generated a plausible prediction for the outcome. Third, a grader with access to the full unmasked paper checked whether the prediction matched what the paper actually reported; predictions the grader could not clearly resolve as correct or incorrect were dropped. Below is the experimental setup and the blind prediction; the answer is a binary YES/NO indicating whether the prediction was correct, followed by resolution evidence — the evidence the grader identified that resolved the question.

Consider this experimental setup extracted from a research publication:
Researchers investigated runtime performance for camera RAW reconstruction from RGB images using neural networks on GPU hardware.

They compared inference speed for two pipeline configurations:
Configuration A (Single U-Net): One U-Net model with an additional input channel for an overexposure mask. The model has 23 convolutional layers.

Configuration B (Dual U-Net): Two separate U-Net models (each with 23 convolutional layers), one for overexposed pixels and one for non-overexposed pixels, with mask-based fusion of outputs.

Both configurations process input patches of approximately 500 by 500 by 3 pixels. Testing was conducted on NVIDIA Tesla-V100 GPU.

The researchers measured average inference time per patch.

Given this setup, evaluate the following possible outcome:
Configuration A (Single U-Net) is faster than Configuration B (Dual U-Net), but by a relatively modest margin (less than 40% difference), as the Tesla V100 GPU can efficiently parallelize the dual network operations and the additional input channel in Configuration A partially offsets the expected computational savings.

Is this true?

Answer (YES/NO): NO